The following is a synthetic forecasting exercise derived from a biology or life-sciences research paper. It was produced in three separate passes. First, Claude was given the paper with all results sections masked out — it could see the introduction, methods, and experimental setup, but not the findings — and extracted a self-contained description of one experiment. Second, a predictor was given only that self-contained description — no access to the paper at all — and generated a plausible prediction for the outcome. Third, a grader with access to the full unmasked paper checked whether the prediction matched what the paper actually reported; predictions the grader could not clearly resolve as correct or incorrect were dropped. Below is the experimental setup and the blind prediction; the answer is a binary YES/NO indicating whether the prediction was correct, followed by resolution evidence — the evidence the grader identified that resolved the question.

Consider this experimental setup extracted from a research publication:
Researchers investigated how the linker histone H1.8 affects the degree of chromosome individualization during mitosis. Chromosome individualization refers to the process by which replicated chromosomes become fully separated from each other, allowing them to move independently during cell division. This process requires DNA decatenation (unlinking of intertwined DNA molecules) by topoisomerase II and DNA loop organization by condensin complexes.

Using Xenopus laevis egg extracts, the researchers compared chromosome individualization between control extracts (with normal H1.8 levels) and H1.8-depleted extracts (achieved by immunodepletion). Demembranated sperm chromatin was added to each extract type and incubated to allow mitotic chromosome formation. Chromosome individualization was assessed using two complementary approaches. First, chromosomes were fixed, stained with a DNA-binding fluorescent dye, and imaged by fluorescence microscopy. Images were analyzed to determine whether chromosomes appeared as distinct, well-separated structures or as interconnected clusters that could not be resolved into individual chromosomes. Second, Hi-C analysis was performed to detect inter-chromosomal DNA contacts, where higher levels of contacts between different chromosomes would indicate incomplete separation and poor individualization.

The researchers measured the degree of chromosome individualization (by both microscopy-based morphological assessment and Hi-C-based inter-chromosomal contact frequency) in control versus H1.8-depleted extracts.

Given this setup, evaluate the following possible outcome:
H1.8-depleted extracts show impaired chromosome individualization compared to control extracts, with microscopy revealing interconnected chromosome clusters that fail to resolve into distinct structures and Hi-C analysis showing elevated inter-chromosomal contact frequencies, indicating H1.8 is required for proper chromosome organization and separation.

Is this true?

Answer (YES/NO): NO